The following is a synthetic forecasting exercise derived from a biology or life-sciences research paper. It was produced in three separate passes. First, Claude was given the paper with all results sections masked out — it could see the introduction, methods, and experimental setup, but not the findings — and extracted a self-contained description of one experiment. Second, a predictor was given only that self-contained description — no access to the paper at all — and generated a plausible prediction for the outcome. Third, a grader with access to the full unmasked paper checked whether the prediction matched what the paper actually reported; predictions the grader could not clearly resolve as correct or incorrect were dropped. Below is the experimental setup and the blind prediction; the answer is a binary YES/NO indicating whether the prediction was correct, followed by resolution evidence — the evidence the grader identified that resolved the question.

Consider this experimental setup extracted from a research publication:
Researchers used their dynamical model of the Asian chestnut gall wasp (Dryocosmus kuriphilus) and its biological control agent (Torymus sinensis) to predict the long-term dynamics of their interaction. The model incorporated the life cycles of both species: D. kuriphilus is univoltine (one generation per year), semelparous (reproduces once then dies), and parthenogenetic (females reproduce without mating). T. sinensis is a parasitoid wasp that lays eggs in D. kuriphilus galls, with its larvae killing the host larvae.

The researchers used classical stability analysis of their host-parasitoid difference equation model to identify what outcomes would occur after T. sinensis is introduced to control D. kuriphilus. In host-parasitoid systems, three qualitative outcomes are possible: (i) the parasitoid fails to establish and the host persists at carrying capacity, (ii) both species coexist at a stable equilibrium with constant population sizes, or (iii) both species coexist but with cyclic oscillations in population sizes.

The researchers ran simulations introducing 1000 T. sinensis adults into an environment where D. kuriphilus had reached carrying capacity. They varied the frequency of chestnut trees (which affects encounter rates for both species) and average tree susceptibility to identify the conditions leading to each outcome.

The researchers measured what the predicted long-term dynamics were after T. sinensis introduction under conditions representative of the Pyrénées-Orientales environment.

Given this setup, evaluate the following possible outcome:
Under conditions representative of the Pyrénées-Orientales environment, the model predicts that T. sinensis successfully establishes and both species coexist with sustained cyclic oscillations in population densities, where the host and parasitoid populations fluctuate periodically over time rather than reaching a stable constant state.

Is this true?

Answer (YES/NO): NO